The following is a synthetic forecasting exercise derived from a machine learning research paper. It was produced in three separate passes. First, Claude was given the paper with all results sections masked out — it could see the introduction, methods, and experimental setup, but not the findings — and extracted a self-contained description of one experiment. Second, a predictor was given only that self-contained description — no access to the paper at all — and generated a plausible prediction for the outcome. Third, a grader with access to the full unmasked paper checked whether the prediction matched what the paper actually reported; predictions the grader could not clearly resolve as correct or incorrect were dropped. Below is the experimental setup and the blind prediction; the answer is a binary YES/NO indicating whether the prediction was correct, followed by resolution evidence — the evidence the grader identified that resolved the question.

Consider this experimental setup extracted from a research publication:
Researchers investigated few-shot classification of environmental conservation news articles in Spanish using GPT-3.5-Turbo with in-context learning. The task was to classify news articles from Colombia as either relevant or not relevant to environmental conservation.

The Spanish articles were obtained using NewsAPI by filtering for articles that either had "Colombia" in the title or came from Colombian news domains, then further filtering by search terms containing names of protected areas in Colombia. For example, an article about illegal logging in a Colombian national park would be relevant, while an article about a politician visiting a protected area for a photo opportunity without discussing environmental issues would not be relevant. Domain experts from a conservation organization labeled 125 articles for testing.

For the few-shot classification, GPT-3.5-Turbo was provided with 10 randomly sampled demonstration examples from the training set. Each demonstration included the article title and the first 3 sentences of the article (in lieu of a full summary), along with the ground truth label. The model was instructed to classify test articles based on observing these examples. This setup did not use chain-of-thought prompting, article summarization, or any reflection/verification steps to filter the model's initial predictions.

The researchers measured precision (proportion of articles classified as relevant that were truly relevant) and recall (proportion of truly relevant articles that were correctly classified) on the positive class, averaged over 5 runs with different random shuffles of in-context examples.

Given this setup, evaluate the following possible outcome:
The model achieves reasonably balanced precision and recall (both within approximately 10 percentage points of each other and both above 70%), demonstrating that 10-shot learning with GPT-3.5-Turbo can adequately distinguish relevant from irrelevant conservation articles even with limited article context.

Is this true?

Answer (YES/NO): NO